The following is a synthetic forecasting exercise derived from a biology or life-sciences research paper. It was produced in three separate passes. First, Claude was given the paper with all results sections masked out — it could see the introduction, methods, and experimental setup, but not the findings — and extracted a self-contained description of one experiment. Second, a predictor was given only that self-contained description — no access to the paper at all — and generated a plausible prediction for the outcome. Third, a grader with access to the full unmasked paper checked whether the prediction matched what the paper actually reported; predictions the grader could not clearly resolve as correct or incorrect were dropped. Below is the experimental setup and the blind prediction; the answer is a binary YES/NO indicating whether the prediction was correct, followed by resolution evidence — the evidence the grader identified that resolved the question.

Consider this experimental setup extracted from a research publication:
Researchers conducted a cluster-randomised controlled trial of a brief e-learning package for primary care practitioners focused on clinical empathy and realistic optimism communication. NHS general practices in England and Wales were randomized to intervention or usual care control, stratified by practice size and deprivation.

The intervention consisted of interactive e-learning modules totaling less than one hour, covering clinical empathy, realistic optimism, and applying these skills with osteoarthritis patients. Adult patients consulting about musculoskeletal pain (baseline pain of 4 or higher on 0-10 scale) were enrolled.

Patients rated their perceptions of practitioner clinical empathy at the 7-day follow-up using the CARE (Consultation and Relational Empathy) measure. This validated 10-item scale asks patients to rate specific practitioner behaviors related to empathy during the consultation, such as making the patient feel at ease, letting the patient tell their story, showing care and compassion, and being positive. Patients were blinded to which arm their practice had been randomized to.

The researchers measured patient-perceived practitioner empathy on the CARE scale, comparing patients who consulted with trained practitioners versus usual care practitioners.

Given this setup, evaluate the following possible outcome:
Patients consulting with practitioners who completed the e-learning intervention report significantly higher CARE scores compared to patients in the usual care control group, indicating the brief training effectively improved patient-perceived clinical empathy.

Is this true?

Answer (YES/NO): NO